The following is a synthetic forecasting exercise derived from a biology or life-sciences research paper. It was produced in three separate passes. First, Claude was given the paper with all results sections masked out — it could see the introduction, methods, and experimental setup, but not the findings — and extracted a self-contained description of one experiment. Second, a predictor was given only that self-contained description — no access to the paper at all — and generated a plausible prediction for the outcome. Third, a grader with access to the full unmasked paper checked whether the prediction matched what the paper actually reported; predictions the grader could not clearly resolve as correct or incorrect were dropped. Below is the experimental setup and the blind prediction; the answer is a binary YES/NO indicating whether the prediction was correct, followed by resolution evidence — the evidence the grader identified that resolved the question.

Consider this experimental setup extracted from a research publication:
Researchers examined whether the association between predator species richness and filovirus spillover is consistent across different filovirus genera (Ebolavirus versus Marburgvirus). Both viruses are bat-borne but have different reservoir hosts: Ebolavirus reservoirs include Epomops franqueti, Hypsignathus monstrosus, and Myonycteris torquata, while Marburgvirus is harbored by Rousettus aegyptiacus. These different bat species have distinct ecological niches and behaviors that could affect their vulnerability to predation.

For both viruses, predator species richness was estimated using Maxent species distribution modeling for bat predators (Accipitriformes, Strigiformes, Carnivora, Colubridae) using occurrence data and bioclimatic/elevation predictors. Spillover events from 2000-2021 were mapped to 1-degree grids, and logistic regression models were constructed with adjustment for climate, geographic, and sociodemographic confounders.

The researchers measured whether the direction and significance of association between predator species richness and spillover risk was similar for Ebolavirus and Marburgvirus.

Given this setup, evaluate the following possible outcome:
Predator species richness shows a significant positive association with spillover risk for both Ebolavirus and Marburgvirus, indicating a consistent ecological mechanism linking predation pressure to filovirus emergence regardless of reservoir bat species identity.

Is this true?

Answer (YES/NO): NO